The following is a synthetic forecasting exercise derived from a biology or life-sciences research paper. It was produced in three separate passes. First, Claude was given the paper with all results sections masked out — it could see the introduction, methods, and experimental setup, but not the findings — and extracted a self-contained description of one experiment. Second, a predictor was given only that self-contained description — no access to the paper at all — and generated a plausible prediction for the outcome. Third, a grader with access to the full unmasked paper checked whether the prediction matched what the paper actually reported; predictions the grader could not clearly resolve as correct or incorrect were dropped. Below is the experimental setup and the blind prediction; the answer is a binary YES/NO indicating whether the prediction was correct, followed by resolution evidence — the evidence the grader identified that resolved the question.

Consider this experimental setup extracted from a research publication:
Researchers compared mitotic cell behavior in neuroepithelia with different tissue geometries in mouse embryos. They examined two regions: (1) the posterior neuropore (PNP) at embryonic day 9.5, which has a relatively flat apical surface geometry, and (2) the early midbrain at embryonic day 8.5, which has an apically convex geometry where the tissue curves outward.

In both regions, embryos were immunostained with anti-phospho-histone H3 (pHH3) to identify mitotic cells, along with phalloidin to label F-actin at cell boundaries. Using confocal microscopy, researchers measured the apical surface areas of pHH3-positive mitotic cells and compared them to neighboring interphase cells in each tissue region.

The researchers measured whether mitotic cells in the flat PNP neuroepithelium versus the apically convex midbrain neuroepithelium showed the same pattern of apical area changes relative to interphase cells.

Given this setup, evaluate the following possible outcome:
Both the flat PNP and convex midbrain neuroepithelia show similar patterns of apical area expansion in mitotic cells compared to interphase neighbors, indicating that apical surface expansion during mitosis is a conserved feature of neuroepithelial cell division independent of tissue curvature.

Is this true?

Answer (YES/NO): NO